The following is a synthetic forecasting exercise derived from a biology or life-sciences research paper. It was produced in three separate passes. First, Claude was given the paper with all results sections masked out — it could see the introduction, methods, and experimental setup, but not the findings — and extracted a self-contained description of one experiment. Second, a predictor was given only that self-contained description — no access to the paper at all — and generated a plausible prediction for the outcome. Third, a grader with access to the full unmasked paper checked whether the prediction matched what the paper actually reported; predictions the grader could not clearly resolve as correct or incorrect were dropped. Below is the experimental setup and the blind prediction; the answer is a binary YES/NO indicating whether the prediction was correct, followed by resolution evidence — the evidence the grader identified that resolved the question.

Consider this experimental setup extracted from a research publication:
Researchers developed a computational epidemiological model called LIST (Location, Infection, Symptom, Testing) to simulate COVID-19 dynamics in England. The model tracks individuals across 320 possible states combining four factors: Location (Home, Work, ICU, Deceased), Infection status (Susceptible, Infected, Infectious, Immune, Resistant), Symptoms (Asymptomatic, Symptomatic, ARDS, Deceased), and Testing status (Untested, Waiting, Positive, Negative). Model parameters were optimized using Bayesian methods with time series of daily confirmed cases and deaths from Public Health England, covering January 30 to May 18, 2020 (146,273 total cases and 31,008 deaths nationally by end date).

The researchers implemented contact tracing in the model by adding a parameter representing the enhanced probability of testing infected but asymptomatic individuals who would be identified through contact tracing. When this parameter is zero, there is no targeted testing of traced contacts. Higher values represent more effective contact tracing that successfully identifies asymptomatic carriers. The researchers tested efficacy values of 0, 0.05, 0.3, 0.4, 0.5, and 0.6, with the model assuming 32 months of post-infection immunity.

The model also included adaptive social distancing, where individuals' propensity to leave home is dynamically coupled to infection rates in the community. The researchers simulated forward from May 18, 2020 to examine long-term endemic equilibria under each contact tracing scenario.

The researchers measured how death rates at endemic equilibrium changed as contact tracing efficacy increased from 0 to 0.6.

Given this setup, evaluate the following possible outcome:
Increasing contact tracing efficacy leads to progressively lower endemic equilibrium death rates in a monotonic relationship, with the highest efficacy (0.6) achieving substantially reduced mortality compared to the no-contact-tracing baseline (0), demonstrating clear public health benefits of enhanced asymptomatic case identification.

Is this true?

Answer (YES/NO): NO